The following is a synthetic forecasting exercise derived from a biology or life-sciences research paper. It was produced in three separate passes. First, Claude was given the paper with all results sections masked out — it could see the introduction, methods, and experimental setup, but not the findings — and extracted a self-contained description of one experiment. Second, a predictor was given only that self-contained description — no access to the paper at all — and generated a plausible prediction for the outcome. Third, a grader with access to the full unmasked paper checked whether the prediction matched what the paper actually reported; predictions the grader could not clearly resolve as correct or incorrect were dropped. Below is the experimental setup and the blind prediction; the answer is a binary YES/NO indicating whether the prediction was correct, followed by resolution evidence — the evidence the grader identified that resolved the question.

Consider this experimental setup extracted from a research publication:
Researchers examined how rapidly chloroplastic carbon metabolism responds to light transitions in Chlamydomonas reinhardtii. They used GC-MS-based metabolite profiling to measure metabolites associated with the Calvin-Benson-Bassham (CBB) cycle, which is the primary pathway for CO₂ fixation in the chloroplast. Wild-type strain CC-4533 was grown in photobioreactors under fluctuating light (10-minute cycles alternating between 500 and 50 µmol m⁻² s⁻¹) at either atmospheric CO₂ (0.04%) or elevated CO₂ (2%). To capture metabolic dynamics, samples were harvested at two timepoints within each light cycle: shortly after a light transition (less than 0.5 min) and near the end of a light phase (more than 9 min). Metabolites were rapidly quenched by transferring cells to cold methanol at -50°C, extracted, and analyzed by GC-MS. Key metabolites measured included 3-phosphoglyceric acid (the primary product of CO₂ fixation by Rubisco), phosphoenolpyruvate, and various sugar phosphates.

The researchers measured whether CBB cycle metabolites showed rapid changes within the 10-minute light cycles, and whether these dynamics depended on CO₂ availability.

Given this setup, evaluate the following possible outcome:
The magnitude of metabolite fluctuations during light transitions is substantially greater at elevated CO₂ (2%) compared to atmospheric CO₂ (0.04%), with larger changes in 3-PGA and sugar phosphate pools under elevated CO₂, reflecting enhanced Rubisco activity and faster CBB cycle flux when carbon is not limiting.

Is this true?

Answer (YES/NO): NO